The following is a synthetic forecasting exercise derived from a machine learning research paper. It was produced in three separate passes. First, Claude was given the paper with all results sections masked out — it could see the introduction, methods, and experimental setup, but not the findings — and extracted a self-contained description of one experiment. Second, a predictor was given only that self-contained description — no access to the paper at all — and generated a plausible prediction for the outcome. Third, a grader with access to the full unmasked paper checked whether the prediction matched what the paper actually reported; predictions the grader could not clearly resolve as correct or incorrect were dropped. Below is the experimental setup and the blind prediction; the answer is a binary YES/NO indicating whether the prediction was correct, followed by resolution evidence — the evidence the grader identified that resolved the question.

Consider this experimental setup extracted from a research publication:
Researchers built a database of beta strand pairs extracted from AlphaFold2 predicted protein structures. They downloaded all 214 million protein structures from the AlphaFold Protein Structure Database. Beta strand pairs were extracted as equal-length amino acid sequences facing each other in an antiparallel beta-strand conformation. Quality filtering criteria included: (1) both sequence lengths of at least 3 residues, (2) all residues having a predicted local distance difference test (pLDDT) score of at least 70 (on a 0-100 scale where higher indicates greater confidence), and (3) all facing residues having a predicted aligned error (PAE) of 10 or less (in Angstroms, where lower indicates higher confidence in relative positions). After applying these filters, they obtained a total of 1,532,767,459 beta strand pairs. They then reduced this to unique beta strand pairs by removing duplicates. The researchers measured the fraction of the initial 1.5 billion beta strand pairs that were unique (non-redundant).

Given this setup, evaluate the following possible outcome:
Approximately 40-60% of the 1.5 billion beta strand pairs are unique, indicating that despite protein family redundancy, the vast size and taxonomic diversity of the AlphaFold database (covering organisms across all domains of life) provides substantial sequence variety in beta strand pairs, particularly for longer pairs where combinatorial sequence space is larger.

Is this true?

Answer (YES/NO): NO